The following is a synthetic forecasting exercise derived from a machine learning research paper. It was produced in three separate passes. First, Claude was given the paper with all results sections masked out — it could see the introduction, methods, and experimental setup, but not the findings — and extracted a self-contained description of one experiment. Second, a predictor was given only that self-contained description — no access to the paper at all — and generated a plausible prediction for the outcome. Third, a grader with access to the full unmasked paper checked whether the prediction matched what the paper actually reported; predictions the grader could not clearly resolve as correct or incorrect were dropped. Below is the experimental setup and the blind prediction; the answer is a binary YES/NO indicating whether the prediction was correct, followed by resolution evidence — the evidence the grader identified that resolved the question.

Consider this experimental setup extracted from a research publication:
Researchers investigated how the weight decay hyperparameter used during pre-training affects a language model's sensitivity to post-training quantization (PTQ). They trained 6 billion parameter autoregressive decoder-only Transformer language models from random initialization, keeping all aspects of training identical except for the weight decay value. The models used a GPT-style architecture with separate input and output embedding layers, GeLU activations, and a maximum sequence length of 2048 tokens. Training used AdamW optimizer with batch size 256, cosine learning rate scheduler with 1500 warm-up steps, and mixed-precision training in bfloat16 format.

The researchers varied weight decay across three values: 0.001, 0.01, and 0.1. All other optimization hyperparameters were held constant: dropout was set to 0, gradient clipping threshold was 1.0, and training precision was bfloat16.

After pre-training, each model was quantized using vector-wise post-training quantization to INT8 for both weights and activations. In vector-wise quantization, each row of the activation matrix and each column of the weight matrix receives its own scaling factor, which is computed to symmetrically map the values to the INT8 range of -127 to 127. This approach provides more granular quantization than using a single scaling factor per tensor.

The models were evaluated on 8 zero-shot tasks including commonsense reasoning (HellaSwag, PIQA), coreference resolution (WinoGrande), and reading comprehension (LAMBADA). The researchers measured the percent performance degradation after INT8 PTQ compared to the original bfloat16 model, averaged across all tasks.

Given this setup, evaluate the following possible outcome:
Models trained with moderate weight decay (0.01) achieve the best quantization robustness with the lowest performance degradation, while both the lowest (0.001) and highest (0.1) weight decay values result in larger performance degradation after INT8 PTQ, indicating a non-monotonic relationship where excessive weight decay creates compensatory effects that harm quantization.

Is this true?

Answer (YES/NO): NO